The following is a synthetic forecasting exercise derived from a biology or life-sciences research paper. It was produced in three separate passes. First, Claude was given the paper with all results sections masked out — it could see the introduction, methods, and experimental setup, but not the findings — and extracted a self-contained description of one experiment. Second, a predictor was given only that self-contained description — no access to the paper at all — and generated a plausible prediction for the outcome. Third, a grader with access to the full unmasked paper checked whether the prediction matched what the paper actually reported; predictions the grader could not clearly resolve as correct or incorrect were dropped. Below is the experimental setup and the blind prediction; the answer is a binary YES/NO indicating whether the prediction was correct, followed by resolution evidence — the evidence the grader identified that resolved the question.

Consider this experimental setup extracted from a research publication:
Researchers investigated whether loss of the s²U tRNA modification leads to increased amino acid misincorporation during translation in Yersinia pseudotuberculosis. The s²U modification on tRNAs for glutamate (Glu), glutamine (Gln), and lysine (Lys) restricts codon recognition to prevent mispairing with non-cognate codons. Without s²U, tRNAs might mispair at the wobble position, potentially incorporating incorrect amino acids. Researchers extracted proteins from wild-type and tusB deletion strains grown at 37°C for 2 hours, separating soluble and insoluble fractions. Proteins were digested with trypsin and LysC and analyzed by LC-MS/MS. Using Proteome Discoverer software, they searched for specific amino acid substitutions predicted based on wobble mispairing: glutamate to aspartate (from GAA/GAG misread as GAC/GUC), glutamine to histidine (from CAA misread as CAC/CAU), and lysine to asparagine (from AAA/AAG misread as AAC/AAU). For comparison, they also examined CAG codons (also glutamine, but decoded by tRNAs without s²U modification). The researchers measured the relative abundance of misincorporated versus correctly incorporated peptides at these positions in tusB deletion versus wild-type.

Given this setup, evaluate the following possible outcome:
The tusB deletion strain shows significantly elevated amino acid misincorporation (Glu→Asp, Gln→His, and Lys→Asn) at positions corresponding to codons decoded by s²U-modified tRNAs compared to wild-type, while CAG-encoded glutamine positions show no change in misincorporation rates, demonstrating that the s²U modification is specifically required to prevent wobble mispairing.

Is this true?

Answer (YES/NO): NO